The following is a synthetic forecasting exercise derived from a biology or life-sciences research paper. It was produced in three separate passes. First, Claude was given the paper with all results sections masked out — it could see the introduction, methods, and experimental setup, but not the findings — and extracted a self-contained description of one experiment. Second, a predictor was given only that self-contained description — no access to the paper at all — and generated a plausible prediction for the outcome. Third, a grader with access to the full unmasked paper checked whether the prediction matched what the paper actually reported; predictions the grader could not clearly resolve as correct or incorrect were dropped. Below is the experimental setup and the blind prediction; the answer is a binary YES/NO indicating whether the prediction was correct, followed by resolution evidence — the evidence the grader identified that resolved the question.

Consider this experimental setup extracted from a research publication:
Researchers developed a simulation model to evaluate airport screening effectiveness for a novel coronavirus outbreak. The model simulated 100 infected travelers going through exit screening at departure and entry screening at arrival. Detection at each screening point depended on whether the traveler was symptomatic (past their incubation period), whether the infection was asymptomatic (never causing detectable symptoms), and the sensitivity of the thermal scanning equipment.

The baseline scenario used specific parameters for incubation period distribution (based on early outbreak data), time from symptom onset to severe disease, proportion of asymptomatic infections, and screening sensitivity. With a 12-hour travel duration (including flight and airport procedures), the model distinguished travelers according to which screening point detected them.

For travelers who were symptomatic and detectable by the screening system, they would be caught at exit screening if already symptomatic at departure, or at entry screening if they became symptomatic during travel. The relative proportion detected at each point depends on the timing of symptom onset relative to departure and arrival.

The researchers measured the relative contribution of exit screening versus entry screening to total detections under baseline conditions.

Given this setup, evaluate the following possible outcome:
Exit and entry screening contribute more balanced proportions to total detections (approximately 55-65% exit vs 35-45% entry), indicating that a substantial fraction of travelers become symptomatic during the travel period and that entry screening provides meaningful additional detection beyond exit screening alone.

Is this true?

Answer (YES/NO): NO